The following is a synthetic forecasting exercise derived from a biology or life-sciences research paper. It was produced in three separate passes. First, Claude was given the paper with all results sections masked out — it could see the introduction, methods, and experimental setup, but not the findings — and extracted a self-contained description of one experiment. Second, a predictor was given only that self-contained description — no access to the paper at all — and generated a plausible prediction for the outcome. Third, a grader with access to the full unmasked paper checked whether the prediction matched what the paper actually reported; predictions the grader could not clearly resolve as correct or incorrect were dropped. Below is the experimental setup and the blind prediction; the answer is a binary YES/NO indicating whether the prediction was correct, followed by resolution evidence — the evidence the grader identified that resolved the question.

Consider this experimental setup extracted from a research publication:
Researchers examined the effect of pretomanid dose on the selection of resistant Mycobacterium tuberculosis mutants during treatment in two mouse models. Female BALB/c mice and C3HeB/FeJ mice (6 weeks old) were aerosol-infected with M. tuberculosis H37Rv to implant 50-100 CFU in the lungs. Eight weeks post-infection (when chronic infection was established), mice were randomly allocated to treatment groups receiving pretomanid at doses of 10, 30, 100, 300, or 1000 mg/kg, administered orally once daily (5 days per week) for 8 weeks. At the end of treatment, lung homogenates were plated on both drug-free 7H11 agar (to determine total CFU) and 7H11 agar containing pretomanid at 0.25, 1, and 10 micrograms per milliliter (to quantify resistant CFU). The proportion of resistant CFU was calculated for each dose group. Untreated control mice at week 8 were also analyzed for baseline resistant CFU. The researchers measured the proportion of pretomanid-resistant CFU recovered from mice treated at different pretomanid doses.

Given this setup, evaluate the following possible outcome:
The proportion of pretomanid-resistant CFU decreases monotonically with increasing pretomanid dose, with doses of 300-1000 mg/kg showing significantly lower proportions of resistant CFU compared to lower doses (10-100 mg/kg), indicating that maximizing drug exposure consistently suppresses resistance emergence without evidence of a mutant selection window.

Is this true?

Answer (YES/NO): NO